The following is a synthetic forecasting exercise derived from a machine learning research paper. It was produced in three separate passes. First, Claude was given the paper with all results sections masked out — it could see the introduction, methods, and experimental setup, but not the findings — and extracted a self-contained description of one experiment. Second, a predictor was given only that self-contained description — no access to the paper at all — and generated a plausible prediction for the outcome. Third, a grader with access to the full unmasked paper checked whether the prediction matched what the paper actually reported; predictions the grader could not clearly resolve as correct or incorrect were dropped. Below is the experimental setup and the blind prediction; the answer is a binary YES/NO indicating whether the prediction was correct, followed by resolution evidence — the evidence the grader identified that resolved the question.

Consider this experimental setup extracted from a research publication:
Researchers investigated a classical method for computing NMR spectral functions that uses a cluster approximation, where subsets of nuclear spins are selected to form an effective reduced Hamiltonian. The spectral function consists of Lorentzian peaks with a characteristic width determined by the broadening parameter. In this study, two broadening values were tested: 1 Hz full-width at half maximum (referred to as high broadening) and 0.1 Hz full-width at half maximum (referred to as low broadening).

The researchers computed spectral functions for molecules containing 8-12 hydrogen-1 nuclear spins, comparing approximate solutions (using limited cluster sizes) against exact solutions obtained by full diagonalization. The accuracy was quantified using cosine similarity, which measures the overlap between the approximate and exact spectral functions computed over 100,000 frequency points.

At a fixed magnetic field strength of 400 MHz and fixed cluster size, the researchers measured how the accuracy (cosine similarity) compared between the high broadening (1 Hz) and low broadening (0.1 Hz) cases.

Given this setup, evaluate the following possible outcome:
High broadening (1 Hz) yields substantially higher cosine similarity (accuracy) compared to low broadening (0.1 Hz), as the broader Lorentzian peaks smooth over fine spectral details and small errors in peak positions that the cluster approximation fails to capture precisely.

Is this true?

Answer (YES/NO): YES